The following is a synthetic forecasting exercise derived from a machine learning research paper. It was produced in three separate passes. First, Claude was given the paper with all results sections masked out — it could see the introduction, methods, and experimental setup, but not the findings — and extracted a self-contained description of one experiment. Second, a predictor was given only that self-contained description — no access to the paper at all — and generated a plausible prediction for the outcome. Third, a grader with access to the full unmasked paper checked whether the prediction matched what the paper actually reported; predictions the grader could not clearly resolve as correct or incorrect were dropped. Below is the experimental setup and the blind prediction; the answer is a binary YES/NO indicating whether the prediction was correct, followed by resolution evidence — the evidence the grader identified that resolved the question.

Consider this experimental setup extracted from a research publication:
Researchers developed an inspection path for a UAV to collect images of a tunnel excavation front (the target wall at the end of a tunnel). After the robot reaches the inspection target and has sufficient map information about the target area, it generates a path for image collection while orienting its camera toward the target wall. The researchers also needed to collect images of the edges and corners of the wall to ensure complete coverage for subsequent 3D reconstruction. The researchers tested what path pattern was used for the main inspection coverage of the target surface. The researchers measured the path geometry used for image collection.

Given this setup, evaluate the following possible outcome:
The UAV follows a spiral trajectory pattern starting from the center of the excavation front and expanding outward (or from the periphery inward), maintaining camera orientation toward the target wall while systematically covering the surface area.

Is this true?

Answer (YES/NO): NO